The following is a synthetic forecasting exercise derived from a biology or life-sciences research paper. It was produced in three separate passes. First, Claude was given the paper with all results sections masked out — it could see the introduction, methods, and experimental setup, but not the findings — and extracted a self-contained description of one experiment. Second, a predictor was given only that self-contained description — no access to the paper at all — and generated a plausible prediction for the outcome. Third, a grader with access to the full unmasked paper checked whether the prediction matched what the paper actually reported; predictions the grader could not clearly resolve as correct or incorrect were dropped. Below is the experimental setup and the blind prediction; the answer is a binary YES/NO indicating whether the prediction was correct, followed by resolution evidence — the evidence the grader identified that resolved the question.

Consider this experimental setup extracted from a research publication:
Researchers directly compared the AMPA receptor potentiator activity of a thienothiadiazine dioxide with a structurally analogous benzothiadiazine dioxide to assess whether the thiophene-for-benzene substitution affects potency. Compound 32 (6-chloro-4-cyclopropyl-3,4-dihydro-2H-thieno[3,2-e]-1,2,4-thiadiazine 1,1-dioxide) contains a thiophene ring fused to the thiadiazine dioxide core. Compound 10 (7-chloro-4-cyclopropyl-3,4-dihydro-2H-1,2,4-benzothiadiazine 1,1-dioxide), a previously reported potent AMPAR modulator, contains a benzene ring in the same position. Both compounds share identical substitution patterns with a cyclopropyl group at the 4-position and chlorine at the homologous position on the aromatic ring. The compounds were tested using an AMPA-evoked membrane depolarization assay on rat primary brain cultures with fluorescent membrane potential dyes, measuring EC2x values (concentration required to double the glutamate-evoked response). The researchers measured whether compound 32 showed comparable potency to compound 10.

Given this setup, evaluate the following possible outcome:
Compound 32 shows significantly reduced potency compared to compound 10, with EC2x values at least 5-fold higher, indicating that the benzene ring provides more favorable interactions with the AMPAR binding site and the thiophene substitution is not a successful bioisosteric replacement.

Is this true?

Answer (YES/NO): NO